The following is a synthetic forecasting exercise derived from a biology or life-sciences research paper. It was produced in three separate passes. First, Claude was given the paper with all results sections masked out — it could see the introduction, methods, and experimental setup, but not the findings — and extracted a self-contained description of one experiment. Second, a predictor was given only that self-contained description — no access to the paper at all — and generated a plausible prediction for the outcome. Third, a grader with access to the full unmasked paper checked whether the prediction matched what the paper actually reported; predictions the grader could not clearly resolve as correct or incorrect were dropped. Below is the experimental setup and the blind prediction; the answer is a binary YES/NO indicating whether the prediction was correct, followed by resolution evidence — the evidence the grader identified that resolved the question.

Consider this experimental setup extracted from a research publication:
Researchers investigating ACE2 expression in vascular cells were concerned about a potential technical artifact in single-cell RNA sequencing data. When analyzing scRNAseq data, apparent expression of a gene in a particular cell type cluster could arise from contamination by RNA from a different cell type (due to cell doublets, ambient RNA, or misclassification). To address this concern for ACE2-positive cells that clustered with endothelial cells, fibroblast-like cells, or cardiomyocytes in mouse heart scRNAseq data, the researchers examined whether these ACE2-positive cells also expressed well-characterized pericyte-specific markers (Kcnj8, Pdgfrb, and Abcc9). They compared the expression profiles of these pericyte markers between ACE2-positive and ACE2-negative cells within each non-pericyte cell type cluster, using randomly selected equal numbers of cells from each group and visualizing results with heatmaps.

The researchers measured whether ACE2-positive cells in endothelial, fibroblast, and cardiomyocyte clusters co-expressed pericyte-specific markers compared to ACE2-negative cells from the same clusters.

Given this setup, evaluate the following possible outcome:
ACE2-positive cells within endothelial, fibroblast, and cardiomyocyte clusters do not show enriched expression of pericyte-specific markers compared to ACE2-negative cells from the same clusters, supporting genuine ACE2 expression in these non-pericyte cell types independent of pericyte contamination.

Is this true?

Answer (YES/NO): NO